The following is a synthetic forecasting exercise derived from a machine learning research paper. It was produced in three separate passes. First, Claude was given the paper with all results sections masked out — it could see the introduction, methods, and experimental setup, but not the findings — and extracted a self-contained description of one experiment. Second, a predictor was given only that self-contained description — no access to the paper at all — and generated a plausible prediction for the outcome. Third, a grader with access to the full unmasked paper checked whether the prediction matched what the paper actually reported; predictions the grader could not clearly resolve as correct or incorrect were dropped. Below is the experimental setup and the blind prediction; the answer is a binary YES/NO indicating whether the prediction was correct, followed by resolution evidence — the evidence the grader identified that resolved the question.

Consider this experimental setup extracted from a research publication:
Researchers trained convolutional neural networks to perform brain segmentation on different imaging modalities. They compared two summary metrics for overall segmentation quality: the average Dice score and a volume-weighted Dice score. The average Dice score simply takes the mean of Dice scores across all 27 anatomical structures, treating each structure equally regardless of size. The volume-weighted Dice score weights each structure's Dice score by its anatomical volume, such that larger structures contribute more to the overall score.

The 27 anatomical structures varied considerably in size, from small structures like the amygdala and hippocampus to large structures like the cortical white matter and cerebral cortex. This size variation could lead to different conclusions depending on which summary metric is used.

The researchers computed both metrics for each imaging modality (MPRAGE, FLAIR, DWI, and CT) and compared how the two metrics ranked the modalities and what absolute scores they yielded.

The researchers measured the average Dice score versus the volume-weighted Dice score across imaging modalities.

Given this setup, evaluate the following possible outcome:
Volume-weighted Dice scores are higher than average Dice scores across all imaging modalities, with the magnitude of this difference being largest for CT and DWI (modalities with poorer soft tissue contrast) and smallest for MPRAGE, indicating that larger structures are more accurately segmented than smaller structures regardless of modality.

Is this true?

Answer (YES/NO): NO